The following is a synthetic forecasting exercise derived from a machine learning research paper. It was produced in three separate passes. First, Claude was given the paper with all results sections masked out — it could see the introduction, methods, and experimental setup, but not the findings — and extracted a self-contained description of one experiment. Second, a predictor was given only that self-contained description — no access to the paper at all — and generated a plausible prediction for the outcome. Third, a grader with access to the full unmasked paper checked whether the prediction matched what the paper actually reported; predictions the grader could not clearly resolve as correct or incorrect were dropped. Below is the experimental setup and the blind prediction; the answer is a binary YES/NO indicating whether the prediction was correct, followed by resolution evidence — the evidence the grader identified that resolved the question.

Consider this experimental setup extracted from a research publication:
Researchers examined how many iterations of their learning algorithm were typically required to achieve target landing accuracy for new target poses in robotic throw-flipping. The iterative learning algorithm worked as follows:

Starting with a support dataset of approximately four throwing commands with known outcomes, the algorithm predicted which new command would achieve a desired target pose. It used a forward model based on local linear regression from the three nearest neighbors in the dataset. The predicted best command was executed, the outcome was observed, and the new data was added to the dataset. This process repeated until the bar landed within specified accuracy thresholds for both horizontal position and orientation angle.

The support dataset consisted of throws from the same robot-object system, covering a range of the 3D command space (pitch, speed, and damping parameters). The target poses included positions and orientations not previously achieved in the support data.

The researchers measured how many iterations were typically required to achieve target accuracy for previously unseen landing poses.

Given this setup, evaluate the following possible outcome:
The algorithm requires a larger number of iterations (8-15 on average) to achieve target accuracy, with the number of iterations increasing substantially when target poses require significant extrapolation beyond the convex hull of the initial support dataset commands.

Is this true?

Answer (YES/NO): NO